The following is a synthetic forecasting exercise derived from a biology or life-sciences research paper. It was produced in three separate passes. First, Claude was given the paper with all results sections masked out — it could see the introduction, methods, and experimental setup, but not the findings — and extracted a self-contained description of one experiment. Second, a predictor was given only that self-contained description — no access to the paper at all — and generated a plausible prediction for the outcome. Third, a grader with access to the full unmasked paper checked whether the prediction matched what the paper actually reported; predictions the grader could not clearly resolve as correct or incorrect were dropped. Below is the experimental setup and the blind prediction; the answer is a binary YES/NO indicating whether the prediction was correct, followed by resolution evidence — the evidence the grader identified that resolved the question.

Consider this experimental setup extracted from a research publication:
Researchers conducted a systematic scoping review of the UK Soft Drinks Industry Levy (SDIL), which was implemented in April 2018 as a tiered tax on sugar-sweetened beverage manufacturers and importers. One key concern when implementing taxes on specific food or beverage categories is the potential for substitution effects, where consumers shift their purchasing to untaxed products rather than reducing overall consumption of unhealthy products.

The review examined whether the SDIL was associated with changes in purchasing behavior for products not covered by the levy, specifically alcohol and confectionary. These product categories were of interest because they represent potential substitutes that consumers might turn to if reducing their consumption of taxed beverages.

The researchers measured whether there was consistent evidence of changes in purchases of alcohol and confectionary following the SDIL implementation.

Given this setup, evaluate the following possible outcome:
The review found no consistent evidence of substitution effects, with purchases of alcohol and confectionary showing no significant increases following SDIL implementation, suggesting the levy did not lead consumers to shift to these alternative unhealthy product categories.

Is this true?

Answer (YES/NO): YES